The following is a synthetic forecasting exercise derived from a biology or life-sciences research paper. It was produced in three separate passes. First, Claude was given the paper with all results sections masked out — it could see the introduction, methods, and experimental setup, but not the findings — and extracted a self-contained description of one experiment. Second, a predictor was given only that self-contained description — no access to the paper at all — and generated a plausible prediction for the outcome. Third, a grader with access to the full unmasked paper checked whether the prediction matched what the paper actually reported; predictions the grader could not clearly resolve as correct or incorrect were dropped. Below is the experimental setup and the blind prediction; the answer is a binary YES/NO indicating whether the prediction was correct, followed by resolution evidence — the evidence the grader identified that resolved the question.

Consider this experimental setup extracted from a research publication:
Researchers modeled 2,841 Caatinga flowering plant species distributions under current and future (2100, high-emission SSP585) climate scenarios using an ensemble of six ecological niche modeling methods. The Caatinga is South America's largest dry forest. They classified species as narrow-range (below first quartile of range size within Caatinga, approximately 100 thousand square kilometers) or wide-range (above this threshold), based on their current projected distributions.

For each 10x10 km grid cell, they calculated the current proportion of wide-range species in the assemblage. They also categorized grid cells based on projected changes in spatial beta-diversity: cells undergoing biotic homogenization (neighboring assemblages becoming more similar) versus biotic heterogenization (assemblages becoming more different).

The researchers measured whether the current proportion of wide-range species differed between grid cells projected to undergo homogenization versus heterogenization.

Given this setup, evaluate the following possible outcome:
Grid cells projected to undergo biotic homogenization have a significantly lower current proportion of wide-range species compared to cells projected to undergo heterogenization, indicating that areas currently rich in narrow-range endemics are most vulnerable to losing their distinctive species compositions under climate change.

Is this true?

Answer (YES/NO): NO